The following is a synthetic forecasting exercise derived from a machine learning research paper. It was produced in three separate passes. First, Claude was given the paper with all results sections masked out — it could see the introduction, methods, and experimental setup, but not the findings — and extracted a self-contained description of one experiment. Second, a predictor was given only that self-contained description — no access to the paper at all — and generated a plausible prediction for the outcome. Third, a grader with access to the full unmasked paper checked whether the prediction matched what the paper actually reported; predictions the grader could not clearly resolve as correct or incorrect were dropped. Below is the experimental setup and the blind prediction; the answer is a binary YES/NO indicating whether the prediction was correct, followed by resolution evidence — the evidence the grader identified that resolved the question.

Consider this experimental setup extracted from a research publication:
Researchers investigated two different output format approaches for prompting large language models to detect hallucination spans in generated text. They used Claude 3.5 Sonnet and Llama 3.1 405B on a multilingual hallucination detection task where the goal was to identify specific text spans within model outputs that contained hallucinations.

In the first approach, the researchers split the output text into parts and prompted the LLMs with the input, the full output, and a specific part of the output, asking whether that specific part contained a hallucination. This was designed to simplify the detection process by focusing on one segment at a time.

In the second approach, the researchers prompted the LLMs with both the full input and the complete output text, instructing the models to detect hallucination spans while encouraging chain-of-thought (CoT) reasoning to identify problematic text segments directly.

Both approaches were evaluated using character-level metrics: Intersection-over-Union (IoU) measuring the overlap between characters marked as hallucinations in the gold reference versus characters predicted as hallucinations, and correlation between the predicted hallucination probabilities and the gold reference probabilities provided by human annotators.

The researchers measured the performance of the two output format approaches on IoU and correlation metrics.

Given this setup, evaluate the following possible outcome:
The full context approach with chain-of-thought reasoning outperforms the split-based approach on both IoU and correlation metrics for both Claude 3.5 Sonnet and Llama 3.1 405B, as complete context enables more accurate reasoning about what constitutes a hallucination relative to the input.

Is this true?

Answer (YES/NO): YES